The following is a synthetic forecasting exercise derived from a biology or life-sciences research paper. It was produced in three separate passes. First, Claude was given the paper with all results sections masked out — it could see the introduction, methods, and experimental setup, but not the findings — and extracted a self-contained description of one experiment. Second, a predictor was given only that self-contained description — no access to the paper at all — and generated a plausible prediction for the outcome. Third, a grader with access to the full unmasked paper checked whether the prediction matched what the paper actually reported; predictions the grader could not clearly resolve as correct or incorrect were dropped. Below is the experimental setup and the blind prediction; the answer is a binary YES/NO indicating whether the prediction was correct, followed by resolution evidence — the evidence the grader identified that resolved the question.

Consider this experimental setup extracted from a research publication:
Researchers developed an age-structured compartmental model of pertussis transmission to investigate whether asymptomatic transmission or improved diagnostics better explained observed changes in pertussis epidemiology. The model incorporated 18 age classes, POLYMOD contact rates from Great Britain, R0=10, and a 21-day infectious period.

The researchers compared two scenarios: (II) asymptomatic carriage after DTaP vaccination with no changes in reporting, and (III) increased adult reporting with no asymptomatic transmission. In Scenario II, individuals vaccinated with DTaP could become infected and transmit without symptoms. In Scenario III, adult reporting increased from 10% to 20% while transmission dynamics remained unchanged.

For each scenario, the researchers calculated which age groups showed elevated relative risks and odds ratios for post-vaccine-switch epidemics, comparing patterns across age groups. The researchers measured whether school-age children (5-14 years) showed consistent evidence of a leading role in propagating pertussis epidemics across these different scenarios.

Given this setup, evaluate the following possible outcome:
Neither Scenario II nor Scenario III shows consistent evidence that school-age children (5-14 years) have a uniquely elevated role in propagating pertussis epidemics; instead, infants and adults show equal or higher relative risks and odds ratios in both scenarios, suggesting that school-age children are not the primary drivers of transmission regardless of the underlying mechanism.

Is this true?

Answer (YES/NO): NO